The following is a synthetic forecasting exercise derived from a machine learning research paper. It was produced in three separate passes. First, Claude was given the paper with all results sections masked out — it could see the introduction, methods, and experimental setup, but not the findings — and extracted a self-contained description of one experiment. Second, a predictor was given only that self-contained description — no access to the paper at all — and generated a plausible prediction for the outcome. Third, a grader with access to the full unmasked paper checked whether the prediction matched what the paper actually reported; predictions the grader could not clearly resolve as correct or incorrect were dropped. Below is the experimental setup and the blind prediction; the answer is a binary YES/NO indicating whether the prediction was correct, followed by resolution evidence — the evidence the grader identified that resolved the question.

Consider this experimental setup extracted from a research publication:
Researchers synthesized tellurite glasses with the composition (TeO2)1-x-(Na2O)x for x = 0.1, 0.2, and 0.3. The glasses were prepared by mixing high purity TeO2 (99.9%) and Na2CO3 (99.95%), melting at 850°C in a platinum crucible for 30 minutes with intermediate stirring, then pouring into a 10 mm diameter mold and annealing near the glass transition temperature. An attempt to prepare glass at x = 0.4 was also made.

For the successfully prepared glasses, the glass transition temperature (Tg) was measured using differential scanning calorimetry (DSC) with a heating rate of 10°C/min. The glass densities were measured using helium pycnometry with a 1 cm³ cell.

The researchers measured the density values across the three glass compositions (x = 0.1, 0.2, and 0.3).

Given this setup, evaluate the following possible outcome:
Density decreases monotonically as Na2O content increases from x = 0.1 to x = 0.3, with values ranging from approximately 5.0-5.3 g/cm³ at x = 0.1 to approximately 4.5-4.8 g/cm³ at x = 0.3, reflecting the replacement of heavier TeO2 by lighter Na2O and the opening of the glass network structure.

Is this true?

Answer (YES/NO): NO